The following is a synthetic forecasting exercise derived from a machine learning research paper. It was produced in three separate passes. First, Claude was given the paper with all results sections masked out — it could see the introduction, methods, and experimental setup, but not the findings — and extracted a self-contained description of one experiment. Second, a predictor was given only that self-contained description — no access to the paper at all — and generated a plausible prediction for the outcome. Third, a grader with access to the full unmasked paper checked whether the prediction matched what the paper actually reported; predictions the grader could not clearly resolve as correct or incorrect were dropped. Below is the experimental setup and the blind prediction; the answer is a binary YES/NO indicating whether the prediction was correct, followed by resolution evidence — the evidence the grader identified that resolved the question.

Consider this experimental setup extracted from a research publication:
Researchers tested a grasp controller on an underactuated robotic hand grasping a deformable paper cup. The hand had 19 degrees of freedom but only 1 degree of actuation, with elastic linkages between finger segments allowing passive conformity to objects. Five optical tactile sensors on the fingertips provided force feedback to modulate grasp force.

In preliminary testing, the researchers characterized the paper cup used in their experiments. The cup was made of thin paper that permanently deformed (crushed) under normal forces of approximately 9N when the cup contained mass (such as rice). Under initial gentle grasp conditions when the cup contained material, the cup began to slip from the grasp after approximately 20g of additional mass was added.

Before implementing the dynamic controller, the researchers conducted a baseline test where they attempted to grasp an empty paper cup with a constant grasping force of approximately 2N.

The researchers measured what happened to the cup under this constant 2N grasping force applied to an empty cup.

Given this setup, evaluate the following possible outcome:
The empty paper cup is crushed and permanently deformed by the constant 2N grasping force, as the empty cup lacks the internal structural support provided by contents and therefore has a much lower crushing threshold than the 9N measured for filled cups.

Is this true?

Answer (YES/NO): YES